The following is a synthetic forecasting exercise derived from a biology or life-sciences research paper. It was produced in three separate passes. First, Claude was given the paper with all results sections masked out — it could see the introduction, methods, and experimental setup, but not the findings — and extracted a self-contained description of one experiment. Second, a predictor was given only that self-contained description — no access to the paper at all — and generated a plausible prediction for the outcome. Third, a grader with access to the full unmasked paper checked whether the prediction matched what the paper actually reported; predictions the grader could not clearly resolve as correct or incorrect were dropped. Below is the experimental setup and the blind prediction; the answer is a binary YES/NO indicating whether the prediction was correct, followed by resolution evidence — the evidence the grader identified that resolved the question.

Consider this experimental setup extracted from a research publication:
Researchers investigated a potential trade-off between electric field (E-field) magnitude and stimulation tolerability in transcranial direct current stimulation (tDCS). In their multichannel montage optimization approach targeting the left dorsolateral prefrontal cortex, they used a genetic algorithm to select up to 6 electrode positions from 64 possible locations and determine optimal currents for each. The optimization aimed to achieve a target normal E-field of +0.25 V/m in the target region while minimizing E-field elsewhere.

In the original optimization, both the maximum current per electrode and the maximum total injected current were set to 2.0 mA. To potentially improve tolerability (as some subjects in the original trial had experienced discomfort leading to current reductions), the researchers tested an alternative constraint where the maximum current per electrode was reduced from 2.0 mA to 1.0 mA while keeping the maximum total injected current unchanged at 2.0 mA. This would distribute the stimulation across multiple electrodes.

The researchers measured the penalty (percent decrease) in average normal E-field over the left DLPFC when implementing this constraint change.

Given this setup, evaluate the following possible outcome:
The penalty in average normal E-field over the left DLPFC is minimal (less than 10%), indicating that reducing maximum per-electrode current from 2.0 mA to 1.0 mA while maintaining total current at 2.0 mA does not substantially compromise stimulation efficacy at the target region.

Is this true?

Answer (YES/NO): YES